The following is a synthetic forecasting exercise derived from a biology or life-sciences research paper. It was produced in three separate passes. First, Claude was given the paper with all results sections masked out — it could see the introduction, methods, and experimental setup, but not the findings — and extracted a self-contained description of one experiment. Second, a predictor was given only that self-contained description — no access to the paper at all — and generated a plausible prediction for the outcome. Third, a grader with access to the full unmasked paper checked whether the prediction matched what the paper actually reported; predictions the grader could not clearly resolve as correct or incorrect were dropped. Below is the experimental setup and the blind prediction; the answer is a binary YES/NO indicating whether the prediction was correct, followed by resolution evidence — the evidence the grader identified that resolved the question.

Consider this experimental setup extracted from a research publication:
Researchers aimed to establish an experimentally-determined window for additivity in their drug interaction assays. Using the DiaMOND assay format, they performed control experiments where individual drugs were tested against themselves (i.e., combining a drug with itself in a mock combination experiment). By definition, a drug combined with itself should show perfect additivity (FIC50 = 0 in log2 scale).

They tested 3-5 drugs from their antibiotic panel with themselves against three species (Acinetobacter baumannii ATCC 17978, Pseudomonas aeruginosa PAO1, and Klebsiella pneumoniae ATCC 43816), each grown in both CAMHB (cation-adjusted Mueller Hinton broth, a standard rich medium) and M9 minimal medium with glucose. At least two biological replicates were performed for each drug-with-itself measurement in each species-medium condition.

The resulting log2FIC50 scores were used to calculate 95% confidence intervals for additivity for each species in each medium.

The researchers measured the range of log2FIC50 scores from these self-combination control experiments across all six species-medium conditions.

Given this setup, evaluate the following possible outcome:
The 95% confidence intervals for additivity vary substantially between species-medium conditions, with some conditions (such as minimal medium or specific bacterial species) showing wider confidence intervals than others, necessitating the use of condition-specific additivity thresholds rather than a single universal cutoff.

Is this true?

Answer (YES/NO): NO